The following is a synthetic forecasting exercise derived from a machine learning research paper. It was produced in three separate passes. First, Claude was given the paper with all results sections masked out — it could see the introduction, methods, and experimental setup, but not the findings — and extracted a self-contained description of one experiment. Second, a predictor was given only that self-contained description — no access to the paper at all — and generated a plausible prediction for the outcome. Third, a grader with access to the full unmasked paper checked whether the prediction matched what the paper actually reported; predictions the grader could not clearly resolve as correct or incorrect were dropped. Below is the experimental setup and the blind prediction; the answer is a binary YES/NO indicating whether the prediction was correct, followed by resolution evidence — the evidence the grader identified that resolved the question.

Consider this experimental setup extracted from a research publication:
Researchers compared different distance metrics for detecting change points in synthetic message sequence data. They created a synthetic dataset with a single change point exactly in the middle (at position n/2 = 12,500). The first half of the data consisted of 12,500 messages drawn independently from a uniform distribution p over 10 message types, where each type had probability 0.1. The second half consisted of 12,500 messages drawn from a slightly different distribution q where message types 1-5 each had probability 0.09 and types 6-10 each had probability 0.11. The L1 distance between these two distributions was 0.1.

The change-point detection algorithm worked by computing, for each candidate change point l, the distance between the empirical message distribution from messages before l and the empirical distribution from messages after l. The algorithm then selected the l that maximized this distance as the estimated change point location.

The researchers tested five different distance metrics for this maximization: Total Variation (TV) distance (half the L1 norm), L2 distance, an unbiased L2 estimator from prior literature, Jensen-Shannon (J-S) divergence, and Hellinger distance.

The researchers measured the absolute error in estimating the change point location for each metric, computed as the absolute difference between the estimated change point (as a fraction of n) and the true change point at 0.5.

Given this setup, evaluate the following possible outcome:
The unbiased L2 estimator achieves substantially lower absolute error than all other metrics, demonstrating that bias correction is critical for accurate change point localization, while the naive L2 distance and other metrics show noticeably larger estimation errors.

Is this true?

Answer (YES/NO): NO